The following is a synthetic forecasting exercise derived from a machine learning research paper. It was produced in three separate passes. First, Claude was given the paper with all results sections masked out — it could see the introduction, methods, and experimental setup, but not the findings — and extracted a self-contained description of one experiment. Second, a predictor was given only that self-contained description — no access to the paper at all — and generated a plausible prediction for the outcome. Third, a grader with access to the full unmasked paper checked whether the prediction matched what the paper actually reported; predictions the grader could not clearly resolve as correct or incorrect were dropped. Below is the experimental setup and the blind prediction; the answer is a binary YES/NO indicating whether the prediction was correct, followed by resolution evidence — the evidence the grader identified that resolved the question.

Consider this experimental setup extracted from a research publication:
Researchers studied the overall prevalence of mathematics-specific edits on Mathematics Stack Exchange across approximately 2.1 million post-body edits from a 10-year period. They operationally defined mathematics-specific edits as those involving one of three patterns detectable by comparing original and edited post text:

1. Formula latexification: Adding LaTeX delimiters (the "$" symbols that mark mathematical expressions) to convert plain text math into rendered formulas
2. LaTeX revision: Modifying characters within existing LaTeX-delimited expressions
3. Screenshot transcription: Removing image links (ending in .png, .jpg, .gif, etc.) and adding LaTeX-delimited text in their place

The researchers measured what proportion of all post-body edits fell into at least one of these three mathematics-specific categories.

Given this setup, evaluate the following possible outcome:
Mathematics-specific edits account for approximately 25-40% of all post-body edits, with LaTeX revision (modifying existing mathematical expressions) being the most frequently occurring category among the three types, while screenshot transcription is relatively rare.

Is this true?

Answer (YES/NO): NO